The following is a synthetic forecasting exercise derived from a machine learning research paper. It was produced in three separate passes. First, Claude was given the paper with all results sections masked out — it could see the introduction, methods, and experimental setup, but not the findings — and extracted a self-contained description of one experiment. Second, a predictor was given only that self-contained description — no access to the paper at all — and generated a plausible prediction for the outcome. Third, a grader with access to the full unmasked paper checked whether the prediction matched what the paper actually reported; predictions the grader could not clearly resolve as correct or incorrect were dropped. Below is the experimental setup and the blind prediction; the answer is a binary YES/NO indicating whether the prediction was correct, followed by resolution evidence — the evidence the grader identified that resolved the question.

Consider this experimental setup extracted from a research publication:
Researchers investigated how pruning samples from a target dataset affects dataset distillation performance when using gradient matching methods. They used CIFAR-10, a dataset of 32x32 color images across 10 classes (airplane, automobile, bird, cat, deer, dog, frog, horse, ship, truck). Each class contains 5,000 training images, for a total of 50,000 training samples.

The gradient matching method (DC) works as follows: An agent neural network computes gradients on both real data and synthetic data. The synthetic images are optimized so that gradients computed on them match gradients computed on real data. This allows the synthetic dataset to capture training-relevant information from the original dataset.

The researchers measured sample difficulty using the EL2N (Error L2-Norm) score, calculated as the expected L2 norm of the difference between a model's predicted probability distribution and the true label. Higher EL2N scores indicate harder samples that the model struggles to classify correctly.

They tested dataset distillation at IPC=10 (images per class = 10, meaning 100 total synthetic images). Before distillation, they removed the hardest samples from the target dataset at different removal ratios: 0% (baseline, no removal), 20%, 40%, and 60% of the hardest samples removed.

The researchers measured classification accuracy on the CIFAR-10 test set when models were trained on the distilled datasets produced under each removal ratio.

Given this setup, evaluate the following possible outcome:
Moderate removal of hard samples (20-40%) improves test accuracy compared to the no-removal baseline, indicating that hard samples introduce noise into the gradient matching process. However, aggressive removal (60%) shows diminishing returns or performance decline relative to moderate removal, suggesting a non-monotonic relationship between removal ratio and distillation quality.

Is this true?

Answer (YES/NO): YES